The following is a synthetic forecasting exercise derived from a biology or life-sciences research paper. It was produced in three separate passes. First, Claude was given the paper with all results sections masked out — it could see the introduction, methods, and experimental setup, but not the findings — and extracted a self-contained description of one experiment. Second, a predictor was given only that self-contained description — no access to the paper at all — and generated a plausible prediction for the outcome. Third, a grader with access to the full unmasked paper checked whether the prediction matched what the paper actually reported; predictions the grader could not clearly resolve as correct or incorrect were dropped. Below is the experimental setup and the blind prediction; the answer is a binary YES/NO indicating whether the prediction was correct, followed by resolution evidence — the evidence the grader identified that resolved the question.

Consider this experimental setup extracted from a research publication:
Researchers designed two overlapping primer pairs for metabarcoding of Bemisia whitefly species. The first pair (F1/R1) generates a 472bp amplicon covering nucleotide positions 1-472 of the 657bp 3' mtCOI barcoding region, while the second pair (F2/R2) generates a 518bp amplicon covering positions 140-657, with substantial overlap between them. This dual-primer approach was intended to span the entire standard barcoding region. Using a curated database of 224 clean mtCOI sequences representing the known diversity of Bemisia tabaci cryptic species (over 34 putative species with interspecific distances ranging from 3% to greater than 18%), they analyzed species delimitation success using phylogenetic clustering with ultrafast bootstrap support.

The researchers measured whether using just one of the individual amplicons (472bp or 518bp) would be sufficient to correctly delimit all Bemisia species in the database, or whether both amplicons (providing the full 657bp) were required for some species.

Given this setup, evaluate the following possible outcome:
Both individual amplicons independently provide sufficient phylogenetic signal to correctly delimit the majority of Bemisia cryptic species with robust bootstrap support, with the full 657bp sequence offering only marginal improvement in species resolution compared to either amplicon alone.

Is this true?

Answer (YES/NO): NO